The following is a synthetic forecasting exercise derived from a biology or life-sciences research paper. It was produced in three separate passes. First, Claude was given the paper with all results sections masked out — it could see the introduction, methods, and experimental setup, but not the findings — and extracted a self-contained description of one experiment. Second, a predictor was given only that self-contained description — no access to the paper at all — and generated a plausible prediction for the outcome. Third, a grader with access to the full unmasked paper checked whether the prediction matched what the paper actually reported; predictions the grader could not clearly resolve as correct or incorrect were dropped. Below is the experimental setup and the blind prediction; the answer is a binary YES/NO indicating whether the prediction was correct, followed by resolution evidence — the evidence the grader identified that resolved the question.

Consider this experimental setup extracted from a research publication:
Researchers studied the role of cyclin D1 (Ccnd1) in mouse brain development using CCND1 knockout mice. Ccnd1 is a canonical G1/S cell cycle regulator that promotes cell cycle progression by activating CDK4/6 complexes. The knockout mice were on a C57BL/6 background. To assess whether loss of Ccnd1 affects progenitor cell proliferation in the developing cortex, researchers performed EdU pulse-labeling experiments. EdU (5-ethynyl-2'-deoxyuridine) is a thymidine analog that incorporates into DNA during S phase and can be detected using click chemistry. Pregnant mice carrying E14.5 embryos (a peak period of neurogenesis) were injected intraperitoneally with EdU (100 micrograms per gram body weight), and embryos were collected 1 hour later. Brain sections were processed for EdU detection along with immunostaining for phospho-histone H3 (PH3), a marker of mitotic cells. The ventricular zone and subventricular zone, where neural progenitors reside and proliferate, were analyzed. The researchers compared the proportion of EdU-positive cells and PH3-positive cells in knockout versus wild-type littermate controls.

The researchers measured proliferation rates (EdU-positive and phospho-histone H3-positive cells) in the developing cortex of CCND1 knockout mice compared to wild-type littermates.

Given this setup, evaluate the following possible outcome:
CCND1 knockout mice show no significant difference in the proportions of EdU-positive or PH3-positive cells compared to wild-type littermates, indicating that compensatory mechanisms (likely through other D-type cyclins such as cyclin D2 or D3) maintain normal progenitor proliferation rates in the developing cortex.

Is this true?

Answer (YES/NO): YES